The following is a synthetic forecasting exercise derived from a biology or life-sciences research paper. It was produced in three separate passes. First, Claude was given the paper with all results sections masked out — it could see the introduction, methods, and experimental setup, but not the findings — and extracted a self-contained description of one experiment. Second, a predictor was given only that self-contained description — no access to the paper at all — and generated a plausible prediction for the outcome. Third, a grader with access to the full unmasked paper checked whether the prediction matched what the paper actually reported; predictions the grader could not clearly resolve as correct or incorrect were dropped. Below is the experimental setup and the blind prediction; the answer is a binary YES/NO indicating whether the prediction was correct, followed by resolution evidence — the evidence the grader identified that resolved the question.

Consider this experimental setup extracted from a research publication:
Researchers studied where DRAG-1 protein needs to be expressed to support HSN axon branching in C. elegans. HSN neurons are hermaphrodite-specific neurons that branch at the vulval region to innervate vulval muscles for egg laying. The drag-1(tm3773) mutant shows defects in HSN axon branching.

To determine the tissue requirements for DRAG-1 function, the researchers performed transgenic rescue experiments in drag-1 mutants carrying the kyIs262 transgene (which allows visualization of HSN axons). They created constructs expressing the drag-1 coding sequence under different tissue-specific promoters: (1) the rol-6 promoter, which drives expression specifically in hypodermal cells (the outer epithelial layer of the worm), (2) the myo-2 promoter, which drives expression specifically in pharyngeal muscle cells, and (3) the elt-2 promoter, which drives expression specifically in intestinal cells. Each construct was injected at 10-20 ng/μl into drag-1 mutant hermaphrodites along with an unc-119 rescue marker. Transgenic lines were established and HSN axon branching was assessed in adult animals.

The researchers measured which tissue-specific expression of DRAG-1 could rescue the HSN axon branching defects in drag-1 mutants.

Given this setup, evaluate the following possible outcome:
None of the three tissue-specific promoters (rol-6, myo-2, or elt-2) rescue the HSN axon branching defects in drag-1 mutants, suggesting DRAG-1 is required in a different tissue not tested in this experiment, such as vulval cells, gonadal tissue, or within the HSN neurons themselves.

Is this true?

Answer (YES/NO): NO